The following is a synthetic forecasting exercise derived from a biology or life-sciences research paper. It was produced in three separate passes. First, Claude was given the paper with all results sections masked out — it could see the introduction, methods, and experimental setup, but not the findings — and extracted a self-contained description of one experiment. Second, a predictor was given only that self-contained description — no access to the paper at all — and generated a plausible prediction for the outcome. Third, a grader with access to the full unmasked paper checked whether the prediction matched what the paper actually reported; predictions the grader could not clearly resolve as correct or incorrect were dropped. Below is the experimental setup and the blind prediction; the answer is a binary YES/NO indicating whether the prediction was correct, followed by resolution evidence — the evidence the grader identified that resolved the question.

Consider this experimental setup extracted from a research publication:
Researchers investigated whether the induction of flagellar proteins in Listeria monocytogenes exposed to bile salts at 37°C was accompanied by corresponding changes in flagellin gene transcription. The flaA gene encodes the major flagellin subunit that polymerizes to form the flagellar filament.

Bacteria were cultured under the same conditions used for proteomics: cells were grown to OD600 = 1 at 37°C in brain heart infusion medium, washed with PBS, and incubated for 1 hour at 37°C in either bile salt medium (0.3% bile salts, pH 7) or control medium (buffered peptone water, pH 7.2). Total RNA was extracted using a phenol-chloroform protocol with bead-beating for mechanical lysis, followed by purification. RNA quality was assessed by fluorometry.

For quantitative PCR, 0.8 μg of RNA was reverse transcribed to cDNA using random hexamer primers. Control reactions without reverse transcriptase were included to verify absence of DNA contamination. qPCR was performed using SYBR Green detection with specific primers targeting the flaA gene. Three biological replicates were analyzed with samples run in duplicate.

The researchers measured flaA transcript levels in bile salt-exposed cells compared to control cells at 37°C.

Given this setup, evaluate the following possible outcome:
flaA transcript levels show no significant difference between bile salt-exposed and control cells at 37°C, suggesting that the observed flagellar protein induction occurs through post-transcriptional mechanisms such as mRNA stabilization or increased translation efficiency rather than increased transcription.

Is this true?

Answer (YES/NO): YES